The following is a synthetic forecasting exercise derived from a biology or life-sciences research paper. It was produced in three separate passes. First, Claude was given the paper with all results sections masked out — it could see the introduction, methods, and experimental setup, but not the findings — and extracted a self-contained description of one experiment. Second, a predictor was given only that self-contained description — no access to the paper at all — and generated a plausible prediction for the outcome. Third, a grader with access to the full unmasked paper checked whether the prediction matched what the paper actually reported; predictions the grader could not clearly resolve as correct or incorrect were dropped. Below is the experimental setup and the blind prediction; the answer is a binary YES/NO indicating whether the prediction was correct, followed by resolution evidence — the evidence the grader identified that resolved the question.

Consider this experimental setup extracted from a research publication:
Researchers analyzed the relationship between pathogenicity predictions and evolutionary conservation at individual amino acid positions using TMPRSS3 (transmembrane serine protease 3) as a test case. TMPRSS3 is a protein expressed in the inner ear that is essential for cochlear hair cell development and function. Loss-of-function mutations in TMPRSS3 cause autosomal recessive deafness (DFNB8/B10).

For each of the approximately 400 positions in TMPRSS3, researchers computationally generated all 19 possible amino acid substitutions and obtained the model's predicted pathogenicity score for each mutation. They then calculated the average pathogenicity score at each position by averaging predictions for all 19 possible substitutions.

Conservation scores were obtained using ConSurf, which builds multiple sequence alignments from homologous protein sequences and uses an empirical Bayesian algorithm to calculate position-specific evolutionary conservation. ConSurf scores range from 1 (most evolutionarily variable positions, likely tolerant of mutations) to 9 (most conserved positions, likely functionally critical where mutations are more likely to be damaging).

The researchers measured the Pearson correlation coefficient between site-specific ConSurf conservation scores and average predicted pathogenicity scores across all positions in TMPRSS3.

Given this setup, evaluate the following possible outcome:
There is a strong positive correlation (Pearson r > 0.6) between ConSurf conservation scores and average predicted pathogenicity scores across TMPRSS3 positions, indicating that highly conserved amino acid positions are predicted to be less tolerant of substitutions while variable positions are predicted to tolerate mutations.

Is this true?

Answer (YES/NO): YES